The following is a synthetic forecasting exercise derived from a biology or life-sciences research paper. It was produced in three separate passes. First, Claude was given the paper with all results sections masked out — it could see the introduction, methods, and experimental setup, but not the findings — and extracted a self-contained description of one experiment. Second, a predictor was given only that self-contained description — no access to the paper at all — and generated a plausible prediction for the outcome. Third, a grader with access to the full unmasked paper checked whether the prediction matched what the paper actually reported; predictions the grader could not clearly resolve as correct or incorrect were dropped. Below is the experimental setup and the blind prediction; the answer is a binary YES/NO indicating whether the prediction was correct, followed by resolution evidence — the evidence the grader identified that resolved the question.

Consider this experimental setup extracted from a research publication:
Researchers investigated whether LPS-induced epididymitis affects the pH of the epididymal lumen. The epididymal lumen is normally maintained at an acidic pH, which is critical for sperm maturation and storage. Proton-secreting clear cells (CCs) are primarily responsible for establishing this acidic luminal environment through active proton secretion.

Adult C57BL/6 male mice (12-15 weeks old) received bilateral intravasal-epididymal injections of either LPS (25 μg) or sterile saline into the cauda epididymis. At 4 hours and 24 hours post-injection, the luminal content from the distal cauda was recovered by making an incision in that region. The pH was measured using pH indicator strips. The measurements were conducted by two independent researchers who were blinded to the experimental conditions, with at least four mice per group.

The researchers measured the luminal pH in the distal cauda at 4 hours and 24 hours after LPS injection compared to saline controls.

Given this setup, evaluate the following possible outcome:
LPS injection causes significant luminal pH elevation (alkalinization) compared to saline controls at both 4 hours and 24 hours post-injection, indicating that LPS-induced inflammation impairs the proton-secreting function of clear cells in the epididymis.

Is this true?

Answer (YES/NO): NO